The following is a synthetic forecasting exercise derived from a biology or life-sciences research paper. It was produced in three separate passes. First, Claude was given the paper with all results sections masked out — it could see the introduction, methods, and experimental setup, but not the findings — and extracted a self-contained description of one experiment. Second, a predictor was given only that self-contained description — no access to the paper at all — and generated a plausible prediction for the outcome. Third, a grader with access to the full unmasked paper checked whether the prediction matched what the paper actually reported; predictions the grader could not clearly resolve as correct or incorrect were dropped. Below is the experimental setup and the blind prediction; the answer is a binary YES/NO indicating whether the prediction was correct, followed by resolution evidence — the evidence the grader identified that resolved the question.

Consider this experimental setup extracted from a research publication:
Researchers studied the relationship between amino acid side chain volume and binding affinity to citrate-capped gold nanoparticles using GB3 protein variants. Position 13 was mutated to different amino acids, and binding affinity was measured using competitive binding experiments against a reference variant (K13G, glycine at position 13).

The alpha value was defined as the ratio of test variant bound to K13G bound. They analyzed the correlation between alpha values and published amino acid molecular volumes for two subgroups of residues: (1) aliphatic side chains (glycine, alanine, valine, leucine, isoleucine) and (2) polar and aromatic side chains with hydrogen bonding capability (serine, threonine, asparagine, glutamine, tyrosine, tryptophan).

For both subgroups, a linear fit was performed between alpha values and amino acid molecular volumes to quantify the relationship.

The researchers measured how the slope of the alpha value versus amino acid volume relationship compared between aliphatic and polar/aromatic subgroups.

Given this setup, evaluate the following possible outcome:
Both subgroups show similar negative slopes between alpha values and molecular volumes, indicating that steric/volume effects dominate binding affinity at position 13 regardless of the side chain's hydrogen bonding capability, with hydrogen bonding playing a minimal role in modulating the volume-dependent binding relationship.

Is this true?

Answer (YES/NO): NO